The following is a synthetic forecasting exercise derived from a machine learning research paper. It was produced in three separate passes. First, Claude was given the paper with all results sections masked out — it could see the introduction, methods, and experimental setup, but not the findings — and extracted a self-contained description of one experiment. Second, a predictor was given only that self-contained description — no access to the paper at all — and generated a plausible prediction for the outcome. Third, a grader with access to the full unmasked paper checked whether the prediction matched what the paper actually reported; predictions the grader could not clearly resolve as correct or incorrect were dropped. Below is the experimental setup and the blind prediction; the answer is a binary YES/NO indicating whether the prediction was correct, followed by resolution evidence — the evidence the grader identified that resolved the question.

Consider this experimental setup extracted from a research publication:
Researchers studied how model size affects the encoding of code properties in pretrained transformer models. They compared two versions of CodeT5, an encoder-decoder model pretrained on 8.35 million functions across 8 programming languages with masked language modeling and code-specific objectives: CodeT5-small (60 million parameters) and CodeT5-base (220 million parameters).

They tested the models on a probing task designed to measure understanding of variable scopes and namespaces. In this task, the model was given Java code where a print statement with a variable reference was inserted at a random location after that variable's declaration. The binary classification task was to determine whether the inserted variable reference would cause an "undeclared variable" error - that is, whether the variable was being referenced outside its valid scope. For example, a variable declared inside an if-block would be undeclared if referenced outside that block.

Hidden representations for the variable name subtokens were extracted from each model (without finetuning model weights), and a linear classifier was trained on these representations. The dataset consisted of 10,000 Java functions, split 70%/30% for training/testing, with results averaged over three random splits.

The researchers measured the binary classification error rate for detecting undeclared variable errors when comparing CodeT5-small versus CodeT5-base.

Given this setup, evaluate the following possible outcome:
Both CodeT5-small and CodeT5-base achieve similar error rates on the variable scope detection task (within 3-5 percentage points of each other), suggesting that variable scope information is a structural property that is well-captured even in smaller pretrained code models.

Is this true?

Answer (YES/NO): NO